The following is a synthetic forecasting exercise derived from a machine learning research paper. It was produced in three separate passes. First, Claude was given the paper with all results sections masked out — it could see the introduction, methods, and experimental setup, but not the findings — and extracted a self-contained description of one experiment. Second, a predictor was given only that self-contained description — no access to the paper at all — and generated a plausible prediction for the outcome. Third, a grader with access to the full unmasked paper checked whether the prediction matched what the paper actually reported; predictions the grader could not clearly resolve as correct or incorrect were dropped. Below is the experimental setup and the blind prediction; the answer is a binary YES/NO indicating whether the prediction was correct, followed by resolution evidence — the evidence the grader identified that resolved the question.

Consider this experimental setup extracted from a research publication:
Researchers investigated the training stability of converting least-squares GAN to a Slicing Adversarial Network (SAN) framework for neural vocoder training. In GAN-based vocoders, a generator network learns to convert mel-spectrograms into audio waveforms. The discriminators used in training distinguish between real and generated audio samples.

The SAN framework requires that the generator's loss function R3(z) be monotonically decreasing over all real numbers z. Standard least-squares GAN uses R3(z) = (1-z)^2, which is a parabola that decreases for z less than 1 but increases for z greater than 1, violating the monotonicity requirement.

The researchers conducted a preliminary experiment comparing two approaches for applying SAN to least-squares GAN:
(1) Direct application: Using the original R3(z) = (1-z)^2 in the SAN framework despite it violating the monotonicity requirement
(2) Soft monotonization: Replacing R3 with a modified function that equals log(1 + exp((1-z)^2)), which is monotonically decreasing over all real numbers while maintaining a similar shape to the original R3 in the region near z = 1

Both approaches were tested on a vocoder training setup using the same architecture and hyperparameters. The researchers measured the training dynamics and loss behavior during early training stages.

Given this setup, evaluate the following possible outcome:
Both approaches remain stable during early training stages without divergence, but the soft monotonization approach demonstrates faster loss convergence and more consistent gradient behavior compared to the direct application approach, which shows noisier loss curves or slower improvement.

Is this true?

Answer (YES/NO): NO